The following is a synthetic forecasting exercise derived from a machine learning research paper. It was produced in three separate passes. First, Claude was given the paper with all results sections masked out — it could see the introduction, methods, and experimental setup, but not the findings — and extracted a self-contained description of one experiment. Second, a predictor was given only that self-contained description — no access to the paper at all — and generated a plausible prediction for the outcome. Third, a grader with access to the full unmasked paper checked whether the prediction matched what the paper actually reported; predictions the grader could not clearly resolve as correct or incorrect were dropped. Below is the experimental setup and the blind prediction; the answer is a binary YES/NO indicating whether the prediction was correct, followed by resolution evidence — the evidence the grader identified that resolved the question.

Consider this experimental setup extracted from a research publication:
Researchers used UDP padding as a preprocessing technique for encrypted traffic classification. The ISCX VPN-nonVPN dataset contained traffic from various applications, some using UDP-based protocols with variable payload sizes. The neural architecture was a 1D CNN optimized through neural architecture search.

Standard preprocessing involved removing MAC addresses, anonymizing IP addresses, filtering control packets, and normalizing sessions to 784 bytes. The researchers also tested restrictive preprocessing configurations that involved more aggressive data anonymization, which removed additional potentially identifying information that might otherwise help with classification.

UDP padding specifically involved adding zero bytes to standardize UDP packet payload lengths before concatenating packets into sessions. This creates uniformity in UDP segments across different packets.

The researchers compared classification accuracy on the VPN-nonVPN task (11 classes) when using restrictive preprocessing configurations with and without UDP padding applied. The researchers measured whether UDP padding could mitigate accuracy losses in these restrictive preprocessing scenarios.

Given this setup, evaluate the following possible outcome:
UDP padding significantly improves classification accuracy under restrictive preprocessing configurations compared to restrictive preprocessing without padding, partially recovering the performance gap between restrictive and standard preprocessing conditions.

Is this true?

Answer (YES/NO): YES